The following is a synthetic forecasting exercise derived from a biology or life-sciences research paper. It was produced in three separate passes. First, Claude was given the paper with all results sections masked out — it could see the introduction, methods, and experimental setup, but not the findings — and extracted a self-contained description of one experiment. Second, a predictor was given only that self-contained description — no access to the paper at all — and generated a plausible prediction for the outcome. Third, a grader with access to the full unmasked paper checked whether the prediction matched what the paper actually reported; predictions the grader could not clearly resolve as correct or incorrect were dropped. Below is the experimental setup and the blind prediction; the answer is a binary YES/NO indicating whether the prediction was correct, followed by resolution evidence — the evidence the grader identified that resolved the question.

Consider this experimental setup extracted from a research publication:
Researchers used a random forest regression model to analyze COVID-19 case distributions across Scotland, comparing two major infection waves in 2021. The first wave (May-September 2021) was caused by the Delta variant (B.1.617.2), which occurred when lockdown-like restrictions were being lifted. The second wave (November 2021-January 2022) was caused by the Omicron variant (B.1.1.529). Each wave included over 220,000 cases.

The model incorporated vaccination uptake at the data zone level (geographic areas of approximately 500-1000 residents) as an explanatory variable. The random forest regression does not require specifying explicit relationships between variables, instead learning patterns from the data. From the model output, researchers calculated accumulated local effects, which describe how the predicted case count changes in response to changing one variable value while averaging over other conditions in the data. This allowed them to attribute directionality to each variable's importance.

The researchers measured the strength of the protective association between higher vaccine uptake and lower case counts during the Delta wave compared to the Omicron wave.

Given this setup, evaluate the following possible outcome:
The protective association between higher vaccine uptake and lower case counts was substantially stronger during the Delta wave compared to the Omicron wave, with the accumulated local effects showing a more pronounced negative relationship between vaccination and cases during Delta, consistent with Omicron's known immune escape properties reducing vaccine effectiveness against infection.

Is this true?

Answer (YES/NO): YES